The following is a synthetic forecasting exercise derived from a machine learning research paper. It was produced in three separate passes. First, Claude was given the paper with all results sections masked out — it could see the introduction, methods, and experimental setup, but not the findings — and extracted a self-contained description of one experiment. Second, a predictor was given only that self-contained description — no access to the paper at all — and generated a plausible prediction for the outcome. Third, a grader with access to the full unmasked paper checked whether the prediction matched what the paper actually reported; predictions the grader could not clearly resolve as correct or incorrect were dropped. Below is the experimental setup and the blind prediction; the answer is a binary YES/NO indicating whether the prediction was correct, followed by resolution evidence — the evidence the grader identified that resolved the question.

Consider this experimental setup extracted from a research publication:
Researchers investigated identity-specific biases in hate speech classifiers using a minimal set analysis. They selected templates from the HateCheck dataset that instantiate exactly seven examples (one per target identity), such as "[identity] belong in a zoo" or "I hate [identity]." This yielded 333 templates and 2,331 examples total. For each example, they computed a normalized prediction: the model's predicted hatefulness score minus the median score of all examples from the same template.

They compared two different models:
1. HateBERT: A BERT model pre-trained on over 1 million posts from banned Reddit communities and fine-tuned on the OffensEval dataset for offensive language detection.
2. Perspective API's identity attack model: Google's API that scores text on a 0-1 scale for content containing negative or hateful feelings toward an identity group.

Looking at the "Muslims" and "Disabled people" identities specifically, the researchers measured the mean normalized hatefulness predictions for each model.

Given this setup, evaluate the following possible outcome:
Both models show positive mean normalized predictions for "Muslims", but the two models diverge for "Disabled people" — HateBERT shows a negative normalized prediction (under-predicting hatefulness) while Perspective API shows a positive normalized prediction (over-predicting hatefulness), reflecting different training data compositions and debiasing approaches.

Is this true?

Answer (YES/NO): NO